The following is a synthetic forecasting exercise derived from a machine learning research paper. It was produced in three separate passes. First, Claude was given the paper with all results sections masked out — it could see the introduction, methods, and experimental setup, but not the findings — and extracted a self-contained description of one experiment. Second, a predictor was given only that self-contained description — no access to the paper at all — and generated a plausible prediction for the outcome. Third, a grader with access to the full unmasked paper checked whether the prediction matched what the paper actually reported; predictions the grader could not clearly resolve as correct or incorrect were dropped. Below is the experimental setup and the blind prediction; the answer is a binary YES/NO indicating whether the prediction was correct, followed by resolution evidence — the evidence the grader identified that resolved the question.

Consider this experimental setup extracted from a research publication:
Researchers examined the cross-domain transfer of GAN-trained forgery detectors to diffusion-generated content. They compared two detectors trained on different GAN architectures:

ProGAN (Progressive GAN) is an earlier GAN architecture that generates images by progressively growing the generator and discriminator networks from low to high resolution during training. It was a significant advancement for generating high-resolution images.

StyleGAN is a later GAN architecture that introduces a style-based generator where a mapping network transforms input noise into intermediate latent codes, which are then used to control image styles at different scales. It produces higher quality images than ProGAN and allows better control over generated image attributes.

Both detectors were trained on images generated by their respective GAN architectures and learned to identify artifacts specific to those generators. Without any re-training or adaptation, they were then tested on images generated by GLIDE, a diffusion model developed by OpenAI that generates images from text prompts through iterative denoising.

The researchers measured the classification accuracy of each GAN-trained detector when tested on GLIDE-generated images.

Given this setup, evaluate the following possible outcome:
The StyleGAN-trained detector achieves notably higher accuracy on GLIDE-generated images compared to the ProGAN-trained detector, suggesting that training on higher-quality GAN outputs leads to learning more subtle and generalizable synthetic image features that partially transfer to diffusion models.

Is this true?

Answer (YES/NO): NO